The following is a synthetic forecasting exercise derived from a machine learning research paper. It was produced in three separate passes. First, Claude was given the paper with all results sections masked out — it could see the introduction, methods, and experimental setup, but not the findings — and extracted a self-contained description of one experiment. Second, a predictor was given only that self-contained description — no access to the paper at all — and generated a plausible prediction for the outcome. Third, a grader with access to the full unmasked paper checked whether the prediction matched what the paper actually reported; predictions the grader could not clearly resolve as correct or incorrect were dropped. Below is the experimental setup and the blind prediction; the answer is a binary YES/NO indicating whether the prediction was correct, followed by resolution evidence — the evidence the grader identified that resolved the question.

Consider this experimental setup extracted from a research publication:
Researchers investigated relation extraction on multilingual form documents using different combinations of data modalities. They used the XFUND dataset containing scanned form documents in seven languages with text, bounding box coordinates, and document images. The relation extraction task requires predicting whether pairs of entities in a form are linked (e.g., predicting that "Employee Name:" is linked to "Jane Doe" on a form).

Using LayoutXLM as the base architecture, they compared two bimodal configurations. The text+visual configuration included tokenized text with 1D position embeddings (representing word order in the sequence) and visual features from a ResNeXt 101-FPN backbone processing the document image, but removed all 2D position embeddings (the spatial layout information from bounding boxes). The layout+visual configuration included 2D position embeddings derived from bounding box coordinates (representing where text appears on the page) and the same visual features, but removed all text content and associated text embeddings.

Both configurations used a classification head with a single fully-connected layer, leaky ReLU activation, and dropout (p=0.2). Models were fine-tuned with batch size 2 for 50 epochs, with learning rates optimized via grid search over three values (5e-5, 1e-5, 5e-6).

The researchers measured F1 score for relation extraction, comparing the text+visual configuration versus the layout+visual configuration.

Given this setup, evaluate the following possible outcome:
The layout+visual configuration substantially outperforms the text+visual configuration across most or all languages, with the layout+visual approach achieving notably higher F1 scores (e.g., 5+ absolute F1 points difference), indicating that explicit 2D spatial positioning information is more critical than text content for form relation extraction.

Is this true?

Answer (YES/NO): NO